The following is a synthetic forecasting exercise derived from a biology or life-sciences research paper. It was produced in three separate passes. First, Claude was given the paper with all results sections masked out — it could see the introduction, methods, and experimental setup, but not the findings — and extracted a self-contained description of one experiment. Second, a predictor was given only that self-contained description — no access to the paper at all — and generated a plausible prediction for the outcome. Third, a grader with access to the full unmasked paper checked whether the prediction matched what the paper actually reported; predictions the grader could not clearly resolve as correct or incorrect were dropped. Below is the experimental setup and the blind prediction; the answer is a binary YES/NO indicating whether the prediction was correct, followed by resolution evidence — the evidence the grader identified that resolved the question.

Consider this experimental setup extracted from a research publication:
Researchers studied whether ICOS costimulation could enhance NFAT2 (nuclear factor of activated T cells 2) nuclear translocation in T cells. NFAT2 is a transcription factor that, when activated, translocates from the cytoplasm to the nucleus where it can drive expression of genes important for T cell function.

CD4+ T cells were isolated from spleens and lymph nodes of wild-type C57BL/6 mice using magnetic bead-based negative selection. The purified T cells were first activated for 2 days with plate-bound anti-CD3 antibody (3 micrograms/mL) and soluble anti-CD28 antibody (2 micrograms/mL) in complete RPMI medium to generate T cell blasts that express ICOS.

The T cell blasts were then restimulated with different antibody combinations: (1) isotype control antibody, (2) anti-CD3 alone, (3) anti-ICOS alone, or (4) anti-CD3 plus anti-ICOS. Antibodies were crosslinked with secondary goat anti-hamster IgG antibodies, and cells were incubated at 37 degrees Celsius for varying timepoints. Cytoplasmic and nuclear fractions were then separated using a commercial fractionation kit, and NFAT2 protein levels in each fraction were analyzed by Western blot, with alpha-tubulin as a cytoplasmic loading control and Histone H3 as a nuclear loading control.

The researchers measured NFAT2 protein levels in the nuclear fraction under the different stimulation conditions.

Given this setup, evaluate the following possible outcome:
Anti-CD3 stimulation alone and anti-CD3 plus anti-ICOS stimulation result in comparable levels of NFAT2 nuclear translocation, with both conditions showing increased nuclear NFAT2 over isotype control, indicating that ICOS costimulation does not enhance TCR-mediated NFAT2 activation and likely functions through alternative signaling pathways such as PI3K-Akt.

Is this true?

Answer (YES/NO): NO